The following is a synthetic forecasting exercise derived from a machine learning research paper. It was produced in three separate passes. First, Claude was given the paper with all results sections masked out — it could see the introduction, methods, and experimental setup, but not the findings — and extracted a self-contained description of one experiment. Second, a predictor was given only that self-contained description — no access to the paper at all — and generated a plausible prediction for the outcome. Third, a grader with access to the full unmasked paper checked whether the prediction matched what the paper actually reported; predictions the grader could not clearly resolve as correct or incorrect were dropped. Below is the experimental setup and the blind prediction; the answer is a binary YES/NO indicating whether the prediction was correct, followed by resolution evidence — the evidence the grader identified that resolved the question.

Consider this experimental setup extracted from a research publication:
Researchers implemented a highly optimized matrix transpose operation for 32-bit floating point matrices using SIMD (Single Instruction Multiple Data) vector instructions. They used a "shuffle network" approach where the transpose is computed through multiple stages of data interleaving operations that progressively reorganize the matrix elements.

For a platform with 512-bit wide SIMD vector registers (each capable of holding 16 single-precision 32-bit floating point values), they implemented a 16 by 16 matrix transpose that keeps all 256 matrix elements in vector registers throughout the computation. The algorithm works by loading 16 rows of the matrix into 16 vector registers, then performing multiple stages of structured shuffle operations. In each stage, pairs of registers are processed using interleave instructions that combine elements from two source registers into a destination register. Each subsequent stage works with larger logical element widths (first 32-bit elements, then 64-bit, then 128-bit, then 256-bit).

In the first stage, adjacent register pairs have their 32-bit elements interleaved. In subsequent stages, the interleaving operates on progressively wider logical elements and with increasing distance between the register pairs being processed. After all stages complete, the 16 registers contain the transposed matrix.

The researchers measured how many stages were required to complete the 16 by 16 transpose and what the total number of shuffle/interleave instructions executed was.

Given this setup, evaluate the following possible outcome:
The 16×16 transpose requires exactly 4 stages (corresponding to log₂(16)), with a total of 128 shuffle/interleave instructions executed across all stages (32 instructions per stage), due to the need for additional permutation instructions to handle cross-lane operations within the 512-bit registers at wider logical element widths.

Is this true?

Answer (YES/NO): NO